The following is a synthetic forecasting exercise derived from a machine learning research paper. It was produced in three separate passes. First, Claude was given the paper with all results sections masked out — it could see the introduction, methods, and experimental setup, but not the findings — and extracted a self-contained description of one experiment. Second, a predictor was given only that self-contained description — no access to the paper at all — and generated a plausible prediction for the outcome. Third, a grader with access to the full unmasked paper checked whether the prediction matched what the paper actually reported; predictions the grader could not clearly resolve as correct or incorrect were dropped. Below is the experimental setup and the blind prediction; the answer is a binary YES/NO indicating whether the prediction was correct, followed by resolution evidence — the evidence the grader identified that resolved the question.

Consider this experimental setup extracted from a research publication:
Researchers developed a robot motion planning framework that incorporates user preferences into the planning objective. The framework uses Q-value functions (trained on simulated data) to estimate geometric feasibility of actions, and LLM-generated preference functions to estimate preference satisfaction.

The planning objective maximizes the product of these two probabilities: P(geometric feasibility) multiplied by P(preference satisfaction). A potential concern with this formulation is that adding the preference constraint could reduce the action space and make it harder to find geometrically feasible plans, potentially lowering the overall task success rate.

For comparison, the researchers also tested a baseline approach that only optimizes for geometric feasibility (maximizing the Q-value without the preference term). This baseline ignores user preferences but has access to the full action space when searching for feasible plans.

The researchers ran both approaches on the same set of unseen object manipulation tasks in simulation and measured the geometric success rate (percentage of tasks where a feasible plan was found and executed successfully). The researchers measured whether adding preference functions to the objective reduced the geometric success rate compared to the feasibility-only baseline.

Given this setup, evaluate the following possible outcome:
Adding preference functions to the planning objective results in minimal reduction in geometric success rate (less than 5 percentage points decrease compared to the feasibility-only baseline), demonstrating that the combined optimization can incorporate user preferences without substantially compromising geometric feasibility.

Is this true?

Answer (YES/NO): YES